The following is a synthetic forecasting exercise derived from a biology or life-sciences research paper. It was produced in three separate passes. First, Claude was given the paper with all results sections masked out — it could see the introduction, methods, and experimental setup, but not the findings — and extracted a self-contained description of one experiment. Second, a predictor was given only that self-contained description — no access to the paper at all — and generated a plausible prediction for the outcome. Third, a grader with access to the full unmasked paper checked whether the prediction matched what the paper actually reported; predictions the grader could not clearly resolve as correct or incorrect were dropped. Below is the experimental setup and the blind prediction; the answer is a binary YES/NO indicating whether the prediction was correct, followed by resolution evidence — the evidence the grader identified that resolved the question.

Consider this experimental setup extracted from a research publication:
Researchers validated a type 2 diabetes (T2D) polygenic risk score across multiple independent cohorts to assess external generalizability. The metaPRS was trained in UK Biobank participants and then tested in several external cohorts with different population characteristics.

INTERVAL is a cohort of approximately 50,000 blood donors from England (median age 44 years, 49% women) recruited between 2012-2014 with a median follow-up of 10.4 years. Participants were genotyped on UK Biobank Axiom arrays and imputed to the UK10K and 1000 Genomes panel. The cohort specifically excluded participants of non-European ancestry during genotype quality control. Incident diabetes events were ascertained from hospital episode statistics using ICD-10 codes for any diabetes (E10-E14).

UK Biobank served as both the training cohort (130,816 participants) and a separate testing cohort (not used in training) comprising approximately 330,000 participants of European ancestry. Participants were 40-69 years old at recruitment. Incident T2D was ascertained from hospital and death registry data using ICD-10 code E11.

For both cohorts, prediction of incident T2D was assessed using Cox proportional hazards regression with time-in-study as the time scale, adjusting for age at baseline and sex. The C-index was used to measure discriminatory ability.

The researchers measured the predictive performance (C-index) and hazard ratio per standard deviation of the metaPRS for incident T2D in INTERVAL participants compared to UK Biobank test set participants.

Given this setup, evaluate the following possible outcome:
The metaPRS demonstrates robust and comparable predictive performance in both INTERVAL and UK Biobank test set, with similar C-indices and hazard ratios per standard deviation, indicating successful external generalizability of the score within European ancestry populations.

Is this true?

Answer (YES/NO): NO